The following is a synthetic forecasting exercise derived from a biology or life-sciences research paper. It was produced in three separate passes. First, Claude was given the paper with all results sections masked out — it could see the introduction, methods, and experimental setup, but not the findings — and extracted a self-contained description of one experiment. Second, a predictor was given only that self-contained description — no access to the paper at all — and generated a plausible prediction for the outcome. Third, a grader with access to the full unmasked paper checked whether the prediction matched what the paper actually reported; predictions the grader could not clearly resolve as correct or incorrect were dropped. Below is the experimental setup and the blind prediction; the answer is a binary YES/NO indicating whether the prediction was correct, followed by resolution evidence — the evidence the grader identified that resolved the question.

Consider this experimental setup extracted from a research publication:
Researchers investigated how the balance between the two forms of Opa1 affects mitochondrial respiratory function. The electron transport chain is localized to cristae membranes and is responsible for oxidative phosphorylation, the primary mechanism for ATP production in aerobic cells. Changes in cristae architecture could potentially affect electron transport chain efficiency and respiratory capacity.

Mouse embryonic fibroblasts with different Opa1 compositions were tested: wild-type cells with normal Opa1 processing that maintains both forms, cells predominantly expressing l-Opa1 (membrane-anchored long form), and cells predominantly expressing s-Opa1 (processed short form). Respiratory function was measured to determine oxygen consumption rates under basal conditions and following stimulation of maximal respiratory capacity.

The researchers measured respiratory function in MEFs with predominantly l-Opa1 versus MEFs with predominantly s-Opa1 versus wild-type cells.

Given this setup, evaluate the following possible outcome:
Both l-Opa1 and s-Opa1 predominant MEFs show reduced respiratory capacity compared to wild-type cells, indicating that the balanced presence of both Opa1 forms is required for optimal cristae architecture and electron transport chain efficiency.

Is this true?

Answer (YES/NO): YES